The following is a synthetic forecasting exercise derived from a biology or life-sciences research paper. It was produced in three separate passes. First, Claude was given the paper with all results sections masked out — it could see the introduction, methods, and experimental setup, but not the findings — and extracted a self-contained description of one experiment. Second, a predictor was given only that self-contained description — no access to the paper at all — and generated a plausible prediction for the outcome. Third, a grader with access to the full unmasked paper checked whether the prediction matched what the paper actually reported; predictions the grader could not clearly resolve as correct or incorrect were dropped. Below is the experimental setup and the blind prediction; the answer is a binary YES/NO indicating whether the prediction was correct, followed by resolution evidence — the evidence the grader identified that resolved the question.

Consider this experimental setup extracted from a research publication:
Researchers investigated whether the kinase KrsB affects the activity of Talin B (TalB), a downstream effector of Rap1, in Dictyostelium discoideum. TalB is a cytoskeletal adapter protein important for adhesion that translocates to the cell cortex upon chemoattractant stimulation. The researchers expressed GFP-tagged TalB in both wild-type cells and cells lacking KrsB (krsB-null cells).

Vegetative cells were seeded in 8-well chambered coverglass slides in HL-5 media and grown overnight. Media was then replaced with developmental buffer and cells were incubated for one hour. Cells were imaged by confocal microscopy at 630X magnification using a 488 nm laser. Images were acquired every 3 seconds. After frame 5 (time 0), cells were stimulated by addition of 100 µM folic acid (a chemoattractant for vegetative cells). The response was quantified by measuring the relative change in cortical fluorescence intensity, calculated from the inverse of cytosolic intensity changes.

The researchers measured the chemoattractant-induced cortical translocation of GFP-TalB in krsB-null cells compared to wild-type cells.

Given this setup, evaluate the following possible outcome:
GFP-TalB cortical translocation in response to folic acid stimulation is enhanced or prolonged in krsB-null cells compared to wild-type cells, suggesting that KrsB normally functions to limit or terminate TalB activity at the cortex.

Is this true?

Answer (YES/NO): YES